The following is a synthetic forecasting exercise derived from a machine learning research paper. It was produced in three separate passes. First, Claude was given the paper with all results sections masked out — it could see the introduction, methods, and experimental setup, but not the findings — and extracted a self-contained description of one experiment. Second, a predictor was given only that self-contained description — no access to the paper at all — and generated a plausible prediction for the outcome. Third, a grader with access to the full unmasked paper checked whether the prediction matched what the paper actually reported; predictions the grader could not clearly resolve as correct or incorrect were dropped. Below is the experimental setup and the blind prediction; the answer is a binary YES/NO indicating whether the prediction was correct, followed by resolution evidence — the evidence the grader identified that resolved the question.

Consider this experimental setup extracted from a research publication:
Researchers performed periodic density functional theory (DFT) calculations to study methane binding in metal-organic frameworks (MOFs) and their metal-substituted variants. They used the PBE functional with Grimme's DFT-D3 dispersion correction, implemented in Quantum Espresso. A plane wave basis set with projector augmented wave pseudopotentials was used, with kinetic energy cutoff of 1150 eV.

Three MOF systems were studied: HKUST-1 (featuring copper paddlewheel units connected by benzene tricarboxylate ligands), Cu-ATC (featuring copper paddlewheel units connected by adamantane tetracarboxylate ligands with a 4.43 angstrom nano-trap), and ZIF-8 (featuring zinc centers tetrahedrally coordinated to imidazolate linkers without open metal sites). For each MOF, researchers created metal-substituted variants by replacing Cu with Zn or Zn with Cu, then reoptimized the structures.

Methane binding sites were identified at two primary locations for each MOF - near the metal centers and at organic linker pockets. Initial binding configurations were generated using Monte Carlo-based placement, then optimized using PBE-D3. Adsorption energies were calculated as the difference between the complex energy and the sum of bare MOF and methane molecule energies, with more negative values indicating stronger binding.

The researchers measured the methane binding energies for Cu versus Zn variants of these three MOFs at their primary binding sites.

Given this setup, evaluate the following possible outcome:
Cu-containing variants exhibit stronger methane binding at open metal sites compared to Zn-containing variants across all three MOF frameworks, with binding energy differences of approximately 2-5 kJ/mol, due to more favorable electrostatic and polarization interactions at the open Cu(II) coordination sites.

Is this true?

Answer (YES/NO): NO